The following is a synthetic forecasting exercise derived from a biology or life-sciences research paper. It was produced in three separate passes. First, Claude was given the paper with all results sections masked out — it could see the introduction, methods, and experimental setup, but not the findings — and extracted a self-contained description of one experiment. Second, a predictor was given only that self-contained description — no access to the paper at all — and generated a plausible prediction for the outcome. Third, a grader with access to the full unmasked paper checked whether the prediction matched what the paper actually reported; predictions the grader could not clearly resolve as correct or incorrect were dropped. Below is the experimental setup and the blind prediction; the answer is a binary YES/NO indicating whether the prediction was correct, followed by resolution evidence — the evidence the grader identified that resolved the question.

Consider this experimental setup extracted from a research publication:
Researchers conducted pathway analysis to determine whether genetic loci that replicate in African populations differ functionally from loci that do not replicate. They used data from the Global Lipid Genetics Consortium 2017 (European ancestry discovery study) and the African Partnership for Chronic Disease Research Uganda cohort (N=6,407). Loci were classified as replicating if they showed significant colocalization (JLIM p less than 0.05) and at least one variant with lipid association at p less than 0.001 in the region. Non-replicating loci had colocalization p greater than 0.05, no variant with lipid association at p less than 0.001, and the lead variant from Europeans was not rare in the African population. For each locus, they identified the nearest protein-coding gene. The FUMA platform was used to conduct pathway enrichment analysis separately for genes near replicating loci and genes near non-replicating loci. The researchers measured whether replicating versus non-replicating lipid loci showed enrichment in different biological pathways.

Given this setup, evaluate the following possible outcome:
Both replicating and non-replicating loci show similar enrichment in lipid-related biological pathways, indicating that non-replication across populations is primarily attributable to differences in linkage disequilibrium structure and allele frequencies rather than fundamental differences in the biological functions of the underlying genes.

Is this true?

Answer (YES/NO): NO